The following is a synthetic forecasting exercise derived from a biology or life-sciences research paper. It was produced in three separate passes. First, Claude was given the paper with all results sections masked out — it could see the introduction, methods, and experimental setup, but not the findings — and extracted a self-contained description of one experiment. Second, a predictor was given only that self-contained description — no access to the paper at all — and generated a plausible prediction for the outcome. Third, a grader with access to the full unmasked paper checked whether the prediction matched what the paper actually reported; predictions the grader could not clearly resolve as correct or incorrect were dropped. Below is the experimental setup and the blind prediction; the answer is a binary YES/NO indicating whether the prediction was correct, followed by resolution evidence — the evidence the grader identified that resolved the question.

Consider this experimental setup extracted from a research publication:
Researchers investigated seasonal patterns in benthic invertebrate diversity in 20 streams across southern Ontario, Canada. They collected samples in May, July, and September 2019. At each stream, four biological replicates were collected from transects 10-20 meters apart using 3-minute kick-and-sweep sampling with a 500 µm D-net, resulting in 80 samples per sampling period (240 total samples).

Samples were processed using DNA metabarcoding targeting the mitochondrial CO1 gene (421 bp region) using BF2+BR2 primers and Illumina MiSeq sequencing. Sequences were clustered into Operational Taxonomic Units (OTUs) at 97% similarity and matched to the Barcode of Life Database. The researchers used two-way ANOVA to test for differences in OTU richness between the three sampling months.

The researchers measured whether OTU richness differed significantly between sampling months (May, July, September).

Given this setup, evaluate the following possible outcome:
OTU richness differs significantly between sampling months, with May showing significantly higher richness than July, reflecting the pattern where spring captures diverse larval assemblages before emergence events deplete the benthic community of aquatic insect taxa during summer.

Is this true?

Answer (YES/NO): NO